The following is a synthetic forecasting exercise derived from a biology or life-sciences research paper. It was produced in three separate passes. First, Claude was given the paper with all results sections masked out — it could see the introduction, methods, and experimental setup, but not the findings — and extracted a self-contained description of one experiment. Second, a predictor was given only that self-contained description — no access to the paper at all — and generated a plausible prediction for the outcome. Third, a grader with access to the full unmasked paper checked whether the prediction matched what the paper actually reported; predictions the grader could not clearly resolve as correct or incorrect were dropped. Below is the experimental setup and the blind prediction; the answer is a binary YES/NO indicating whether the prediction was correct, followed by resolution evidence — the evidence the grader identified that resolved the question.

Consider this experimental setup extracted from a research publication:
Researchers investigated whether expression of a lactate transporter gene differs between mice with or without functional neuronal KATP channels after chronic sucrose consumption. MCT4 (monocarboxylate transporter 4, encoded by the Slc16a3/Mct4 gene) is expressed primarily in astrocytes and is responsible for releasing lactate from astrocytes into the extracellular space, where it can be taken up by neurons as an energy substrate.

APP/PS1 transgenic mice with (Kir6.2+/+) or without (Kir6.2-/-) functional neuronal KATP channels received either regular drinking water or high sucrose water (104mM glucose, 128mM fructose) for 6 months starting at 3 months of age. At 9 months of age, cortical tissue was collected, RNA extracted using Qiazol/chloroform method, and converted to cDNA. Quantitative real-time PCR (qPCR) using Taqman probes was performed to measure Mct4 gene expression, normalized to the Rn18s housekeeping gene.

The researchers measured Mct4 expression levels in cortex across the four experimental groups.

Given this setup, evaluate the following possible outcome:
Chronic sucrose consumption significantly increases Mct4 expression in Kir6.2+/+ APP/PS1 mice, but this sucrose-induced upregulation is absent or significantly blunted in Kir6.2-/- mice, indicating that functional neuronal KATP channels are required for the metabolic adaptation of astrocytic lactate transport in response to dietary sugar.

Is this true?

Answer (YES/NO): NO